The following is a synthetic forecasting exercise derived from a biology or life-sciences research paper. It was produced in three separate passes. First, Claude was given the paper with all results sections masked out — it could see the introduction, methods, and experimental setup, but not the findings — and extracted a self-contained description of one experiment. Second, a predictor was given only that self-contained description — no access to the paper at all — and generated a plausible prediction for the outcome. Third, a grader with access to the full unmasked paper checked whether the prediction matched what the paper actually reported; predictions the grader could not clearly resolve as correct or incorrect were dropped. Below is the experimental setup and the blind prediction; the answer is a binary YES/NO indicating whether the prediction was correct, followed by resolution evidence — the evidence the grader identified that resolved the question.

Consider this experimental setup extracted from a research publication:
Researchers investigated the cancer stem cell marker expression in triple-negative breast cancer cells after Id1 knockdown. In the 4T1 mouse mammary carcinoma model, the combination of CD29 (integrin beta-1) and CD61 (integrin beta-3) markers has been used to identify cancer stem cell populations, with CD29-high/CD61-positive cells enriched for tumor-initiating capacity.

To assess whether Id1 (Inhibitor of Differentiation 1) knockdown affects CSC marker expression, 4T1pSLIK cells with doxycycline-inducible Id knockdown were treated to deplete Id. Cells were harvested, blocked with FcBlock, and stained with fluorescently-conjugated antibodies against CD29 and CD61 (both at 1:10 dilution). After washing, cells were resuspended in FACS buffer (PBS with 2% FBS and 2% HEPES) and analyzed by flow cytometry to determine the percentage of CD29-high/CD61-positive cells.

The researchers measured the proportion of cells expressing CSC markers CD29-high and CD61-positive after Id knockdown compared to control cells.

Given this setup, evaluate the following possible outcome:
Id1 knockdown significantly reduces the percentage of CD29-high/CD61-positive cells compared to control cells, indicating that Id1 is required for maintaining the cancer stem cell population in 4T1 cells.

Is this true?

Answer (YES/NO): NO